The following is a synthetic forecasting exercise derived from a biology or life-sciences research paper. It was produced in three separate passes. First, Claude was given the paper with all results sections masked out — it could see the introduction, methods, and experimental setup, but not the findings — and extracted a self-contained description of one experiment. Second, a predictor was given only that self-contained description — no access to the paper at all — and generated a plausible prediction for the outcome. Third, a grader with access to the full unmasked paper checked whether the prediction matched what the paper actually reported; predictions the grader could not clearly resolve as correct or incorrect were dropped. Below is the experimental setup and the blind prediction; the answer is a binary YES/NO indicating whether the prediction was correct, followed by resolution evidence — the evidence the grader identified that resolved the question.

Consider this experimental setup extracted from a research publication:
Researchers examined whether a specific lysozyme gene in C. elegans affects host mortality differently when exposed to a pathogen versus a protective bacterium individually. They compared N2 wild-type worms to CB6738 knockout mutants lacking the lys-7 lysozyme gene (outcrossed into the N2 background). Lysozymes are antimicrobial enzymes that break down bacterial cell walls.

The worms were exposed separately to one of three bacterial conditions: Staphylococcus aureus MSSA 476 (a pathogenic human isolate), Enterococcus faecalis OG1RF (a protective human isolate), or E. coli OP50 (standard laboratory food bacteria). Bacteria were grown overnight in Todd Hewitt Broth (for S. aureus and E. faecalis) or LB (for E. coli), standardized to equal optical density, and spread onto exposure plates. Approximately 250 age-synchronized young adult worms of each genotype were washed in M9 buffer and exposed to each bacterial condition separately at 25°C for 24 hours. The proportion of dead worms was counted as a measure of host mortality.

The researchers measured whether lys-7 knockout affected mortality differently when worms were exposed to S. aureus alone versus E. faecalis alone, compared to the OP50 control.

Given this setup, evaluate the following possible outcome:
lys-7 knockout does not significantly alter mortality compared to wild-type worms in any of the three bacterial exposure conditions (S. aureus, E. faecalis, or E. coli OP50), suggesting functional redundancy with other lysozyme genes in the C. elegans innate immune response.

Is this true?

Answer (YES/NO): NO